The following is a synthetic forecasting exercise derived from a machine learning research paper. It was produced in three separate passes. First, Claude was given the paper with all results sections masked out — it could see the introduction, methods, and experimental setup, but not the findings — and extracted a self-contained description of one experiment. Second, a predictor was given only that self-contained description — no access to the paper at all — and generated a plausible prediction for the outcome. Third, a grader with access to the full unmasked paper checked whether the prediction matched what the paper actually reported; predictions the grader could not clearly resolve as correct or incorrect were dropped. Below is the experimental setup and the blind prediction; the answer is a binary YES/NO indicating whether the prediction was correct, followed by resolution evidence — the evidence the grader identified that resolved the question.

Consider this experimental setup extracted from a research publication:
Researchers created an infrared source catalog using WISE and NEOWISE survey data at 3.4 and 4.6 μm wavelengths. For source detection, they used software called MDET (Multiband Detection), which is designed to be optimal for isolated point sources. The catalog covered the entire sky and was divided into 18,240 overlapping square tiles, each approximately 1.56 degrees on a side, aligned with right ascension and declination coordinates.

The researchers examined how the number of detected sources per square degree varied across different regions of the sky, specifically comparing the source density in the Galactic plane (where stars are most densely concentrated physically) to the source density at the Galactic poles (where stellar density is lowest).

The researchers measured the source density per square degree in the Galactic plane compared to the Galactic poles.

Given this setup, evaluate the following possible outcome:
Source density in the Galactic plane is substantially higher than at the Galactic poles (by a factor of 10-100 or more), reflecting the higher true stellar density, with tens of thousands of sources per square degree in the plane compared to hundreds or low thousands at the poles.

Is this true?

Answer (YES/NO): NO